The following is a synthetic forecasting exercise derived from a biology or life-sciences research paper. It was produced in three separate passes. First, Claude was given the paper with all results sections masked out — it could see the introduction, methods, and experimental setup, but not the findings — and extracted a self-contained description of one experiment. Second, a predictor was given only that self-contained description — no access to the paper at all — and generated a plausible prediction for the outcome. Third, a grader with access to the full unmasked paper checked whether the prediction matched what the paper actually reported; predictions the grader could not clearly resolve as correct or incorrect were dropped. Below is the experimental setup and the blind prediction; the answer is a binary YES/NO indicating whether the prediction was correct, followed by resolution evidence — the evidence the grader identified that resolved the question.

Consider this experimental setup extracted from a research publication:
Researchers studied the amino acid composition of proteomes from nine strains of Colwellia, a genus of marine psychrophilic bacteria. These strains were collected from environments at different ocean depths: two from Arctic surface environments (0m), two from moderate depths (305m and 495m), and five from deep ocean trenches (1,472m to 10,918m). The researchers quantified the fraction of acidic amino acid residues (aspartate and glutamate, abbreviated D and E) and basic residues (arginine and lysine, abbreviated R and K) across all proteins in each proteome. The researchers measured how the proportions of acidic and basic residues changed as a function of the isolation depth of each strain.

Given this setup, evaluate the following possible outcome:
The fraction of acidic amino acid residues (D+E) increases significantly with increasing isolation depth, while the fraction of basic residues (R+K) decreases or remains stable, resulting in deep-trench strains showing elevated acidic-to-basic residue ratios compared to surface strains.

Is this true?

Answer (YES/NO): NO